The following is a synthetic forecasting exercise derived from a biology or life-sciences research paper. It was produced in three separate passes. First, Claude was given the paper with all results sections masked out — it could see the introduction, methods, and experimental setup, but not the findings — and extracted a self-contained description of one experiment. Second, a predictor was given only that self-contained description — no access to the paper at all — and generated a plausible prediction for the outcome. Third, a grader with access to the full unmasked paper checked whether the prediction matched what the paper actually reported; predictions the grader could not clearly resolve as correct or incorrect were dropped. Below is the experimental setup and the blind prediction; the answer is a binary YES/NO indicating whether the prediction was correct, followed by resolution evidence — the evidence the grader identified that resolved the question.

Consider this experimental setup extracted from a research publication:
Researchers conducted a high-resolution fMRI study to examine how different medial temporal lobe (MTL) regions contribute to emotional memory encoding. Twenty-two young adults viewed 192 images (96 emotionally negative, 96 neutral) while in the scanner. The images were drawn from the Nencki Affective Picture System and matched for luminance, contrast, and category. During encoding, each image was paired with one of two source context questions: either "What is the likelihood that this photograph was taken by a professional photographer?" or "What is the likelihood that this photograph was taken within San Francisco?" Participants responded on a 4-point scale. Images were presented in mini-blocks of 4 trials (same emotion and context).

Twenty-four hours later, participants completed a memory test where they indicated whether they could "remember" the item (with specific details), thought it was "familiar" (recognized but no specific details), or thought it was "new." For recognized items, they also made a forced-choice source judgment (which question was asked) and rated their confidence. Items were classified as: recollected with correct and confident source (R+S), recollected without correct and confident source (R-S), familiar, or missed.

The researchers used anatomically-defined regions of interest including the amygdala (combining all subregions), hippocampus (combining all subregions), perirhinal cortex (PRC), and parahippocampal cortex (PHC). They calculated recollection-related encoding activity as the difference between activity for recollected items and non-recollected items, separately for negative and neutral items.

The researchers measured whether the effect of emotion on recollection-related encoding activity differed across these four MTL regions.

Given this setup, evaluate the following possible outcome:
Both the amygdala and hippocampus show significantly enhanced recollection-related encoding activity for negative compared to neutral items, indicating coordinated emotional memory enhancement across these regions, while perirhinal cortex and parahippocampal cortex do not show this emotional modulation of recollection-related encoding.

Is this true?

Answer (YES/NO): NO